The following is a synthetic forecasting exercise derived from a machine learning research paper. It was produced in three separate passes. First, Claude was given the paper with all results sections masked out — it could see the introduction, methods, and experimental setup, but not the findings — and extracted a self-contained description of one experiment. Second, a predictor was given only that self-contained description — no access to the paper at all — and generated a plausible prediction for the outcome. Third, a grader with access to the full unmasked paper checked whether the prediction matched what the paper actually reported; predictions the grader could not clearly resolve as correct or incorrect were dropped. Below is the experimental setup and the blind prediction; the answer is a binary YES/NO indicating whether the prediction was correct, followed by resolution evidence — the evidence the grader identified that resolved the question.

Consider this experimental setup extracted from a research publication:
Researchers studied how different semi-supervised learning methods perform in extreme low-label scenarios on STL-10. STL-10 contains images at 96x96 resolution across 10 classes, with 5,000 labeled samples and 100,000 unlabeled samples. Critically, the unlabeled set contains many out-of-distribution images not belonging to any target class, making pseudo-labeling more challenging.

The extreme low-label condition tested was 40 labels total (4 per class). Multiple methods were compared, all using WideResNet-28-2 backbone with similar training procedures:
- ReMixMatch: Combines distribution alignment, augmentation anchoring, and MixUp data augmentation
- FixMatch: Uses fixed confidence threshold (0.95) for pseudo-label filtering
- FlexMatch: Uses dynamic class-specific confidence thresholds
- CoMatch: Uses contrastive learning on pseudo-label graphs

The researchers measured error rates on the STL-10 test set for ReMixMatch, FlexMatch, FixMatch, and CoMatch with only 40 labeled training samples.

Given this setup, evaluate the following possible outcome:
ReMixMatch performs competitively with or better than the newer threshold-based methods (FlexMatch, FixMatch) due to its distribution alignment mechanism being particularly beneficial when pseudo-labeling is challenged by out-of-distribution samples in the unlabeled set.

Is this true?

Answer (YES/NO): NO